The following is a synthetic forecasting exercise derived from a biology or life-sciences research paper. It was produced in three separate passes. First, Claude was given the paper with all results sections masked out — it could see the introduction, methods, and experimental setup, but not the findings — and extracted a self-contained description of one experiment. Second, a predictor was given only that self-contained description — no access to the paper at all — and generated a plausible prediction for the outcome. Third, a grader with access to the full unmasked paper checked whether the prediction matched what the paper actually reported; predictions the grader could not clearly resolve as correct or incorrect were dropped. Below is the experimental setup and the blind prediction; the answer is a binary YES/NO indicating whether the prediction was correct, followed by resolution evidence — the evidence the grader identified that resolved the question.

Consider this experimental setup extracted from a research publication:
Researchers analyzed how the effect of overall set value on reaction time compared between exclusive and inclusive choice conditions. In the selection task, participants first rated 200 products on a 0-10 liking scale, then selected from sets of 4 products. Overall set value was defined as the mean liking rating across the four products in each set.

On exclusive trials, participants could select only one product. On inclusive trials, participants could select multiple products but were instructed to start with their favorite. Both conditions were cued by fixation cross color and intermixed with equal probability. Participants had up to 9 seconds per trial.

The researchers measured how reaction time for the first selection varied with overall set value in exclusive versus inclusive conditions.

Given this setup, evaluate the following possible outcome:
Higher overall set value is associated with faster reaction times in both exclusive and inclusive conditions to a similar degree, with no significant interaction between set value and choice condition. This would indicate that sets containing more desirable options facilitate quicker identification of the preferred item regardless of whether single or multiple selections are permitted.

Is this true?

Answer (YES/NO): NO